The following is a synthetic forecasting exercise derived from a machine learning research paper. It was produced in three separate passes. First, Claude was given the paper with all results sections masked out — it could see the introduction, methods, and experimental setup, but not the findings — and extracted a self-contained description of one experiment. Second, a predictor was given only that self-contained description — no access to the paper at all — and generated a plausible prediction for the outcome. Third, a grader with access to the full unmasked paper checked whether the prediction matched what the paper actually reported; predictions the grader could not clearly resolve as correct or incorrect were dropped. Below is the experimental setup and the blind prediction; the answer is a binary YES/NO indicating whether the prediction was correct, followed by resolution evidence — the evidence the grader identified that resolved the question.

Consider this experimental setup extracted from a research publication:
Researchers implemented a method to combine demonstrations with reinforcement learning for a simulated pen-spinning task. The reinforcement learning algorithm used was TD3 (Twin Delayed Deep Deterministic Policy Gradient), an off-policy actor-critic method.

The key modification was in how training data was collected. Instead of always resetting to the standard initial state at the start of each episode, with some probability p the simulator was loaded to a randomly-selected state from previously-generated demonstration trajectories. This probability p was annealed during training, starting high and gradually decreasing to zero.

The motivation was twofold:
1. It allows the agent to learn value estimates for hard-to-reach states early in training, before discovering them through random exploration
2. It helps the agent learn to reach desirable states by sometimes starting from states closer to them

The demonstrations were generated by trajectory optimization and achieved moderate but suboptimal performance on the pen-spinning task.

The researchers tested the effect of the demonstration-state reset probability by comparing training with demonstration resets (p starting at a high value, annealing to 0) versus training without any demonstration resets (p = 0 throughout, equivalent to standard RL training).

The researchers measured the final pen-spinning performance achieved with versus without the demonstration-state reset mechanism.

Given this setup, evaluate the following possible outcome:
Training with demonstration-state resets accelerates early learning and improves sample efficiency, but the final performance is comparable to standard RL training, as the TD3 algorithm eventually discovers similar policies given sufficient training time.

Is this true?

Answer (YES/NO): NO